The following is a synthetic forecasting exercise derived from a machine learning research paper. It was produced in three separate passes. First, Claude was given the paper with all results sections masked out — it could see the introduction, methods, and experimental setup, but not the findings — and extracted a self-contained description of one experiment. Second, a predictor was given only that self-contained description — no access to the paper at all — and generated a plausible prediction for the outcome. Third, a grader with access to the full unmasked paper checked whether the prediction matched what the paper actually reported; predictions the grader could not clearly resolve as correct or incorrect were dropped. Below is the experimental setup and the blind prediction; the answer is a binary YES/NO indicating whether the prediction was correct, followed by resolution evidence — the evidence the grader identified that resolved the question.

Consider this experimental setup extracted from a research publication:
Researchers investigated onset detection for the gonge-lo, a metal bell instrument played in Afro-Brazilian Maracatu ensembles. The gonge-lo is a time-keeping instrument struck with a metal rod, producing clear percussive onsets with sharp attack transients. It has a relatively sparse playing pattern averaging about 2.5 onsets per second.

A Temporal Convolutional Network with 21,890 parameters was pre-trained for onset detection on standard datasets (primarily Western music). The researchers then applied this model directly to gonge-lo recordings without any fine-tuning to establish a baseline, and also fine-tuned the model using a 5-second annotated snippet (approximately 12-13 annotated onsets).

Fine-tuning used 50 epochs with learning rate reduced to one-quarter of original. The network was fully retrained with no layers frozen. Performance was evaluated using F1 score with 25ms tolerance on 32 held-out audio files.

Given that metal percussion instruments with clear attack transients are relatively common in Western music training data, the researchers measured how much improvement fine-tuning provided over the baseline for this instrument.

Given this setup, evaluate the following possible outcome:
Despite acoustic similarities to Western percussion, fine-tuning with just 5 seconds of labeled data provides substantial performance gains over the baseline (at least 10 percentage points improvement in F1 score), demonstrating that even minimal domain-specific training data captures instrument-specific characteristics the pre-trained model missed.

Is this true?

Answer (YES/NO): YES